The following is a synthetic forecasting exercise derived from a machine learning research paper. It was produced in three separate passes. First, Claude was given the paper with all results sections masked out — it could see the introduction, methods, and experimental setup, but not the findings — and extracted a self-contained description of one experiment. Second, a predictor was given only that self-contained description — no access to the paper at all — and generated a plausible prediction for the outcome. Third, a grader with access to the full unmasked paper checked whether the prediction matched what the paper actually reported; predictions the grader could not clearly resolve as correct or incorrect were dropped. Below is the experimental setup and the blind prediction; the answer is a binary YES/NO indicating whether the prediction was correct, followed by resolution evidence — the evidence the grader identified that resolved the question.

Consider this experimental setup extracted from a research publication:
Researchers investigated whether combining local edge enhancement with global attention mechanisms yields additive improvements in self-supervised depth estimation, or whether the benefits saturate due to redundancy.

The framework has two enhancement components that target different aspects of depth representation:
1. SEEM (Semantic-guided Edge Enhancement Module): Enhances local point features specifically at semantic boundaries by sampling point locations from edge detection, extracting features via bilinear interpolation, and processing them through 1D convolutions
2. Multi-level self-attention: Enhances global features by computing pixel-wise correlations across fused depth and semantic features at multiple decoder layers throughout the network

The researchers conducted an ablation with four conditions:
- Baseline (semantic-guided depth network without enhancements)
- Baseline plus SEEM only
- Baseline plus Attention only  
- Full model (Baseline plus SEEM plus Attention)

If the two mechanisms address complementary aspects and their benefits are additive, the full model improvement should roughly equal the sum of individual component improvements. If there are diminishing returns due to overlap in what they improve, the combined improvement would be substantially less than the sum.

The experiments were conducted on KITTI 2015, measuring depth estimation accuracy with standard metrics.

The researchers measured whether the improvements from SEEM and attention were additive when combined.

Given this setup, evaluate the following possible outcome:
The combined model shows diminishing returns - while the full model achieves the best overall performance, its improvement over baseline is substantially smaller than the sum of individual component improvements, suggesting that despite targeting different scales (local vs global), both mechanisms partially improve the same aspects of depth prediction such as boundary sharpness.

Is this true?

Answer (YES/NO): YES